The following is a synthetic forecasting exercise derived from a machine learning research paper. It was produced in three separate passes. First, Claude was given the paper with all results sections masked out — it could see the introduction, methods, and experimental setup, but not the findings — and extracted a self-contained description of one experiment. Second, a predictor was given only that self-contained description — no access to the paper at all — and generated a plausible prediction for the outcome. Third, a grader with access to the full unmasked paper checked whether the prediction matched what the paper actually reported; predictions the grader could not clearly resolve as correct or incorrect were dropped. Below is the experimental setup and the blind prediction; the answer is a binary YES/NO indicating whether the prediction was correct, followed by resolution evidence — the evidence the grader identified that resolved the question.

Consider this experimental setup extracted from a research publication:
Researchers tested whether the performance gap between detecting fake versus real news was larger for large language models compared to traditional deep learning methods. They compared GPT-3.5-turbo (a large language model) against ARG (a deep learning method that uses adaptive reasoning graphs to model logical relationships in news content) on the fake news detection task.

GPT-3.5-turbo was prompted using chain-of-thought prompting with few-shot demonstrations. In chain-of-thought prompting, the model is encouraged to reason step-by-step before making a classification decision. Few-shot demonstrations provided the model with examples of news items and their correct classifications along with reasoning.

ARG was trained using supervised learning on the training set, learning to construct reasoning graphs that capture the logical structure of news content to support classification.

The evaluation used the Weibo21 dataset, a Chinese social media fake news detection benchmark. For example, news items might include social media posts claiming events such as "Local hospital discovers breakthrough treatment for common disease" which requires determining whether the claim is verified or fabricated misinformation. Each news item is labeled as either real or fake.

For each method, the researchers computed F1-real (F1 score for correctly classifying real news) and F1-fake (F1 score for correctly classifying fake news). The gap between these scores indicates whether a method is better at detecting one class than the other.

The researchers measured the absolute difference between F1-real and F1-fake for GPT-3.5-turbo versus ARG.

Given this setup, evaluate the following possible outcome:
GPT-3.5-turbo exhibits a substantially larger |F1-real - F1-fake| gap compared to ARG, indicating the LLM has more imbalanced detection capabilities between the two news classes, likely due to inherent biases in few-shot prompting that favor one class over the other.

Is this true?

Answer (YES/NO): YES